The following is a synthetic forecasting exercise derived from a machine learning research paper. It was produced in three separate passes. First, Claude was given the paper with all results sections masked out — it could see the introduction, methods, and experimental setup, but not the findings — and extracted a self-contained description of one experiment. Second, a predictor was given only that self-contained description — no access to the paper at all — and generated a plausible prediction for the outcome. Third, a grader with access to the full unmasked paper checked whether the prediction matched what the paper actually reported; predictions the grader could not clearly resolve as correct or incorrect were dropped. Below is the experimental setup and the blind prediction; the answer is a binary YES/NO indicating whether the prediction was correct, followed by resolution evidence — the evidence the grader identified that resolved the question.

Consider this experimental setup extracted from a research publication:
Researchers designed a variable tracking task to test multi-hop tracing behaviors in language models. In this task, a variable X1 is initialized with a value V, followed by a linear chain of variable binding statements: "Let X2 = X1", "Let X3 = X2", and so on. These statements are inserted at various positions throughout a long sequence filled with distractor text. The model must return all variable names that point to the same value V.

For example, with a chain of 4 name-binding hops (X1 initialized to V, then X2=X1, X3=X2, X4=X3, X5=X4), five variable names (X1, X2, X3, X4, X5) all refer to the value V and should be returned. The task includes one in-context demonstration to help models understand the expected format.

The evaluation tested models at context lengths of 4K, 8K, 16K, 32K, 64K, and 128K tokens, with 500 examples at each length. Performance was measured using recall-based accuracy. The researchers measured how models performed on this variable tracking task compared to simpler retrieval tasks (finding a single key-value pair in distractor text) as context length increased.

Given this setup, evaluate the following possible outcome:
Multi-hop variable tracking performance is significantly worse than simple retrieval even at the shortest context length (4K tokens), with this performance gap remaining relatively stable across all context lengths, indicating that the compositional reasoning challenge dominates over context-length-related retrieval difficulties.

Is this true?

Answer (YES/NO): NO